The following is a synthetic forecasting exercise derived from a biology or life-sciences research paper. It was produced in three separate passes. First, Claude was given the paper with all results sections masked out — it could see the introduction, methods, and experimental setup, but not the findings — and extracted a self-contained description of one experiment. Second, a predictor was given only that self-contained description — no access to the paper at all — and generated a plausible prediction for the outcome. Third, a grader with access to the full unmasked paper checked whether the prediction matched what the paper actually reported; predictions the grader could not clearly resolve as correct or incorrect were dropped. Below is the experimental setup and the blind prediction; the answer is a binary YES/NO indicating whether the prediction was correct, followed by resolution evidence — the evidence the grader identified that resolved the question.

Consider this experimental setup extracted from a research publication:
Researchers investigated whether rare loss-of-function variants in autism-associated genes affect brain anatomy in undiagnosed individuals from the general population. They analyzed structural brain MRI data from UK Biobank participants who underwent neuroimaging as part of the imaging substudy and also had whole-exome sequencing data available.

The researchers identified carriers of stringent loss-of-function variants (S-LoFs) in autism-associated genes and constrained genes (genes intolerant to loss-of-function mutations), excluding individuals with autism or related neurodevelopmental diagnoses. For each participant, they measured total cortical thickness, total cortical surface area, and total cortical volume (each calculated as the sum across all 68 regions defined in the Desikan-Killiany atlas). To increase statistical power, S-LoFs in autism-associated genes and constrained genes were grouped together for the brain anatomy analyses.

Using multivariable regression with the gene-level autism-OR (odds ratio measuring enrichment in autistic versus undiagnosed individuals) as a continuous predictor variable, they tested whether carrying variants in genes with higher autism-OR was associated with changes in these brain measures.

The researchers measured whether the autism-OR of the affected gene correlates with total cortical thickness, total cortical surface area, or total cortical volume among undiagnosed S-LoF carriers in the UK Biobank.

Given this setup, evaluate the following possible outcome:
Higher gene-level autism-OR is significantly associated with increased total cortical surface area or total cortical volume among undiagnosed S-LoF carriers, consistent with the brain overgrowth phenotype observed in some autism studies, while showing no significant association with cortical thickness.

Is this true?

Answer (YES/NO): NO